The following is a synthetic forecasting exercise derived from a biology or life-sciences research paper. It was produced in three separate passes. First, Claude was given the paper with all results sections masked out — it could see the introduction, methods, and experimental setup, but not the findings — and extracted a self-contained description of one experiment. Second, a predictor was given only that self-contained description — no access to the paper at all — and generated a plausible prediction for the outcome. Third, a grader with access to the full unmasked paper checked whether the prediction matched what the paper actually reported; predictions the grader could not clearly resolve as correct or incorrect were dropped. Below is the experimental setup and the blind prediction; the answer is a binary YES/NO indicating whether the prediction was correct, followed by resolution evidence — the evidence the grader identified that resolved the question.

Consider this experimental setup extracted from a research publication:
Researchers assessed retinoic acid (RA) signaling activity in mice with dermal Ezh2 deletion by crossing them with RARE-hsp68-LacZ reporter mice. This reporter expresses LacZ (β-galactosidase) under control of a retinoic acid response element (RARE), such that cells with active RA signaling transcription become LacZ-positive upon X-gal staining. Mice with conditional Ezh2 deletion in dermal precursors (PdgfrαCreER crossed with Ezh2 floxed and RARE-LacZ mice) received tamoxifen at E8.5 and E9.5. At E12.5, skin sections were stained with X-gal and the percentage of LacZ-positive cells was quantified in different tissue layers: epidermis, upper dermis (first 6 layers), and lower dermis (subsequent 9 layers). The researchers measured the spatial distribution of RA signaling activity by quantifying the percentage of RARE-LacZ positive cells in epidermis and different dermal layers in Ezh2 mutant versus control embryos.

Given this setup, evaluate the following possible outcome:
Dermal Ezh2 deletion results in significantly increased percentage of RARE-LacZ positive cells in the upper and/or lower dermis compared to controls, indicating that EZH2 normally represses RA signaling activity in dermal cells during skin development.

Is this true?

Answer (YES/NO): YES